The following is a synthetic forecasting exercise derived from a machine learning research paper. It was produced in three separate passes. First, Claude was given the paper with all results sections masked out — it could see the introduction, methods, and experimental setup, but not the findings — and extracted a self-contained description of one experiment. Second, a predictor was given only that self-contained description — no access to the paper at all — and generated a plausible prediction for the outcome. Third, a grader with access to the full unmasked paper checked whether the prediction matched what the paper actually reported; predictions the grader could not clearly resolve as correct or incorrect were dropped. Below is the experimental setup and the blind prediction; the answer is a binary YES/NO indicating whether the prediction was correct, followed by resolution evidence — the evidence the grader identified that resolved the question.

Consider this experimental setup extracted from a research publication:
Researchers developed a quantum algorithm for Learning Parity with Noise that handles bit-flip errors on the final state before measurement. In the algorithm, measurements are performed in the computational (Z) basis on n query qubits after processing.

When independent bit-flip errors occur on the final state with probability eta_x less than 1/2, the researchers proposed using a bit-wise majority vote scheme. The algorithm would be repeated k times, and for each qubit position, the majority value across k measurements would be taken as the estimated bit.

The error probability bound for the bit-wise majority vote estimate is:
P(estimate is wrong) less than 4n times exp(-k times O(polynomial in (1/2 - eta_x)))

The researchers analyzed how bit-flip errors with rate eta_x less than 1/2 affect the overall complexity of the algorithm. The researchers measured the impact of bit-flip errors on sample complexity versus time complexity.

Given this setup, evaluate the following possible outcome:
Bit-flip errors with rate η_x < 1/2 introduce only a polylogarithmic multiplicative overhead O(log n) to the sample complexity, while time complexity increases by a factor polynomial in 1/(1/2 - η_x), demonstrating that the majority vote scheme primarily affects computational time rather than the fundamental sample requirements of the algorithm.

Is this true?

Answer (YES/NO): NO